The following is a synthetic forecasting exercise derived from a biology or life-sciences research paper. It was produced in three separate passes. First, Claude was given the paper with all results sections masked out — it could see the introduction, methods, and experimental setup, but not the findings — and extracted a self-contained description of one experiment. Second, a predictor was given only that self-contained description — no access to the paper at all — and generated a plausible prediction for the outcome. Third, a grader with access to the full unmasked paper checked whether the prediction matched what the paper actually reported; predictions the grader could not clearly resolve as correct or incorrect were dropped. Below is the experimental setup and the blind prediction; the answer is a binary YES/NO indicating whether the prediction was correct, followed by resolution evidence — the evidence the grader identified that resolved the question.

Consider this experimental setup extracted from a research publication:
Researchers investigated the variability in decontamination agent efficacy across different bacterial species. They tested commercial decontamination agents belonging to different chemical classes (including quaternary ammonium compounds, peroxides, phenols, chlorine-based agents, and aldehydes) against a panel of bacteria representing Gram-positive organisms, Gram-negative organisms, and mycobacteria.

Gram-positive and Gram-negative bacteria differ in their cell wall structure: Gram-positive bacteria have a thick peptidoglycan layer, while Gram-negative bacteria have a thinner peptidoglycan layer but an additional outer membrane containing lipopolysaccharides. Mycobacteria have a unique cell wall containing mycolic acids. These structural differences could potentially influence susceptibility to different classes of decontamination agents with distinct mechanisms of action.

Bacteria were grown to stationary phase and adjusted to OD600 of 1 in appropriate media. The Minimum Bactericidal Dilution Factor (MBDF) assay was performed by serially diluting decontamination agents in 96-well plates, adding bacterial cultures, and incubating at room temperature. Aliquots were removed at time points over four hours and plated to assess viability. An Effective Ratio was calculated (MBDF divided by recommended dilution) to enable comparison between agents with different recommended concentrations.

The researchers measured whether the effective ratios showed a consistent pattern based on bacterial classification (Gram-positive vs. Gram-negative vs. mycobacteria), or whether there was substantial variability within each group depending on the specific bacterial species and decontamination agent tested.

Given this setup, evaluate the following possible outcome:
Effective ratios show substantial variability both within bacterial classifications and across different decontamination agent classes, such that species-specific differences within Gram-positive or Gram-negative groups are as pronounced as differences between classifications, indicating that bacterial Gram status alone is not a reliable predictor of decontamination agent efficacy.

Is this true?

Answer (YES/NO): YES